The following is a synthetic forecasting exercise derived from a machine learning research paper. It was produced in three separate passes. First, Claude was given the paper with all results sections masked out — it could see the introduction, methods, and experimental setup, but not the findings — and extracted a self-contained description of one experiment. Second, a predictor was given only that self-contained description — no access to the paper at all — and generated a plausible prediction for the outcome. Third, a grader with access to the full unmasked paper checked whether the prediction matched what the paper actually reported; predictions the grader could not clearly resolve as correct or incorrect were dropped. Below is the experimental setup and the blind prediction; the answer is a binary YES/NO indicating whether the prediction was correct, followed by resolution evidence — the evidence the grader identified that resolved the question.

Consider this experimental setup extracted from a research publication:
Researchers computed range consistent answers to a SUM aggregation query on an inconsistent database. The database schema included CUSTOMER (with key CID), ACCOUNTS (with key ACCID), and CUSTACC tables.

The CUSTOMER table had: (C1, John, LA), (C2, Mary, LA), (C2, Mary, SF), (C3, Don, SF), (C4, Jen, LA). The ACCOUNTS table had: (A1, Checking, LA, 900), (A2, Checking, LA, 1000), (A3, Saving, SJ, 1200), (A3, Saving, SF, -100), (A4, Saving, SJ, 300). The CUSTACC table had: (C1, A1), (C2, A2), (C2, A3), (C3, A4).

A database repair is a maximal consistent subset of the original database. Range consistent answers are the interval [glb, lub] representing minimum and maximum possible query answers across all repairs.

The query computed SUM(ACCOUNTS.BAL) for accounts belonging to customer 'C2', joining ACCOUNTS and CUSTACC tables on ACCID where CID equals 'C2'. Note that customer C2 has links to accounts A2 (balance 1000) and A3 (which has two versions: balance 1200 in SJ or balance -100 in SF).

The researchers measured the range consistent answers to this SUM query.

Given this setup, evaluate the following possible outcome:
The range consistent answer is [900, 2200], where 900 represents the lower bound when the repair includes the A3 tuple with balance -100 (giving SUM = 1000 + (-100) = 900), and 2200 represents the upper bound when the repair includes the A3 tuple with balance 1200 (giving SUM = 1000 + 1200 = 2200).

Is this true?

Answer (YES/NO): YES